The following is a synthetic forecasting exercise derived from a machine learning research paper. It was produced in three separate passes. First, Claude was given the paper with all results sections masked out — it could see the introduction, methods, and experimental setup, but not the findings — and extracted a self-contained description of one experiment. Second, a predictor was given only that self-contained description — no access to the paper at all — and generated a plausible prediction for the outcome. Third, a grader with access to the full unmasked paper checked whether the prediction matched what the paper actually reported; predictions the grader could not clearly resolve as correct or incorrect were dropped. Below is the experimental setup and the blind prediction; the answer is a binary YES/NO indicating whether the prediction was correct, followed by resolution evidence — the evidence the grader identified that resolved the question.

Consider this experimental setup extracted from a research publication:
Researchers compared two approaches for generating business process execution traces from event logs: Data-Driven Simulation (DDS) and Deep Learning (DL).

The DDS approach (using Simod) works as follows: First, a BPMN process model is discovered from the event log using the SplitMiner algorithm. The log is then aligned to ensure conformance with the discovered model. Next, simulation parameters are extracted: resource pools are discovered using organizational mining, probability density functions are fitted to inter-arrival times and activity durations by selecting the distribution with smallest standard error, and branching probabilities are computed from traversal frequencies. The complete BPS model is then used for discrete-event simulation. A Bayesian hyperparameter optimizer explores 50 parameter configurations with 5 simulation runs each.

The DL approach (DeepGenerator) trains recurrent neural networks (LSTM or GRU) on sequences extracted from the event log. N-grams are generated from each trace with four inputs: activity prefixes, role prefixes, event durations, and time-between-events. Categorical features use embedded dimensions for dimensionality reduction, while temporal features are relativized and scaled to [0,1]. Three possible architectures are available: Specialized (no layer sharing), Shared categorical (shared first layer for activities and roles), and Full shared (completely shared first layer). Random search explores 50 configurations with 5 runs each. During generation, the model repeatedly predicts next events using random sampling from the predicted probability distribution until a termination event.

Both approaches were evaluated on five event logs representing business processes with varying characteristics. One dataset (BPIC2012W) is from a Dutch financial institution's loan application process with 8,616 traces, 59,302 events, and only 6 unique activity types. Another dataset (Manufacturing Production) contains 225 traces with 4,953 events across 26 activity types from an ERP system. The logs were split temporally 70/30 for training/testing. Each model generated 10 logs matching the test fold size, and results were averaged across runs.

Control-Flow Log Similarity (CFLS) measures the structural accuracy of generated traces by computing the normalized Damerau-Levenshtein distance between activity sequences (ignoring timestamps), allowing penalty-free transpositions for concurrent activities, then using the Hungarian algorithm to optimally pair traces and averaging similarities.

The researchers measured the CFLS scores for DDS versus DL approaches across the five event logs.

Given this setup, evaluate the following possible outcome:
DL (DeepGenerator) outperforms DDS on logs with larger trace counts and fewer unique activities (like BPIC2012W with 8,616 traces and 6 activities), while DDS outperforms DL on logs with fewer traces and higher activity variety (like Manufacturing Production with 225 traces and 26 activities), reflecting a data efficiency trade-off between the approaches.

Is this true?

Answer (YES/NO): NO